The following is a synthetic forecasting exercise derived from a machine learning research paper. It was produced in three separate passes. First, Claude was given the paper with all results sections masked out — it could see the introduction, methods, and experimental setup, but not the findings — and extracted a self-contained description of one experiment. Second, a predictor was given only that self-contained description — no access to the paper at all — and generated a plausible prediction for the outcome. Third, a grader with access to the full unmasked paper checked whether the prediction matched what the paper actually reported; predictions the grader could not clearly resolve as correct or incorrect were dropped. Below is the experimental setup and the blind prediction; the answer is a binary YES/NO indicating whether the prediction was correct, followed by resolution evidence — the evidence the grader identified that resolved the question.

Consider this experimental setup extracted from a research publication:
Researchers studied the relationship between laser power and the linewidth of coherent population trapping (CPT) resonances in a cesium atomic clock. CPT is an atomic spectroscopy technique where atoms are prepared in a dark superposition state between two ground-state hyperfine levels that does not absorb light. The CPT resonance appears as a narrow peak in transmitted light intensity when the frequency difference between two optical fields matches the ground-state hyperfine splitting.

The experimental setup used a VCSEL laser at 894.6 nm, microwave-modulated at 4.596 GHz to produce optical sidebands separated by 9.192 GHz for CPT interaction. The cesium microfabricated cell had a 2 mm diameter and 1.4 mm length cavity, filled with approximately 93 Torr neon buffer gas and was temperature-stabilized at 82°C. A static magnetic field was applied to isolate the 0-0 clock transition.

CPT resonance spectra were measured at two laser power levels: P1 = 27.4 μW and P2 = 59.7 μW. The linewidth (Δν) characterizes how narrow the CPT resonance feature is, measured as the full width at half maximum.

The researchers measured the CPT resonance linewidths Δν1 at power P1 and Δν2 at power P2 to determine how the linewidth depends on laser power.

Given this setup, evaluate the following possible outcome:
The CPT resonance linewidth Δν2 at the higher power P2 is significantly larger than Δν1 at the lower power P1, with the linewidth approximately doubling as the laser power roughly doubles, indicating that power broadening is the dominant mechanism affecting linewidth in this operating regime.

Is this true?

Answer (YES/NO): NO